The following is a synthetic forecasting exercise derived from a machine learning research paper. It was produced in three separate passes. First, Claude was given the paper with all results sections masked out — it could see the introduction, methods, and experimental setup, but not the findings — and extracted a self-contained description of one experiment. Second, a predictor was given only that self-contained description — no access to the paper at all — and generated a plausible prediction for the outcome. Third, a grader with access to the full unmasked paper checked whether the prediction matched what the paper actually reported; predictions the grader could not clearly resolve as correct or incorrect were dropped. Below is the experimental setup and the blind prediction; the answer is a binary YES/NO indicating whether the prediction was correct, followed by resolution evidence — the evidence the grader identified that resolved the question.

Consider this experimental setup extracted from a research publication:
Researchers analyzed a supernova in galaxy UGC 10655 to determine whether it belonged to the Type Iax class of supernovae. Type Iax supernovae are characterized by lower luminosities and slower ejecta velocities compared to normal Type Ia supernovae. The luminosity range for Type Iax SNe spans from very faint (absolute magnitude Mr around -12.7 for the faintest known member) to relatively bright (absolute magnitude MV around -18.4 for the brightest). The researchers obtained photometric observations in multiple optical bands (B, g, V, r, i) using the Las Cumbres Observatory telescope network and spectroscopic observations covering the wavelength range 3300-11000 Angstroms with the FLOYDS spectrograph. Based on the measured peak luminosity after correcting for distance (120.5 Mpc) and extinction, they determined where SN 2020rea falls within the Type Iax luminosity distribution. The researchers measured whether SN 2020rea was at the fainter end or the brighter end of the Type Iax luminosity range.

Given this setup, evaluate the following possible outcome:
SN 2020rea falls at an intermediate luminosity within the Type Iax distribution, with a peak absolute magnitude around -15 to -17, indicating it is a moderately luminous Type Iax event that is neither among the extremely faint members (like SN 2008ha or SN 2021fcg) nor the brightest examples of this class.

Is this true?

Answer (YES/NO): NO